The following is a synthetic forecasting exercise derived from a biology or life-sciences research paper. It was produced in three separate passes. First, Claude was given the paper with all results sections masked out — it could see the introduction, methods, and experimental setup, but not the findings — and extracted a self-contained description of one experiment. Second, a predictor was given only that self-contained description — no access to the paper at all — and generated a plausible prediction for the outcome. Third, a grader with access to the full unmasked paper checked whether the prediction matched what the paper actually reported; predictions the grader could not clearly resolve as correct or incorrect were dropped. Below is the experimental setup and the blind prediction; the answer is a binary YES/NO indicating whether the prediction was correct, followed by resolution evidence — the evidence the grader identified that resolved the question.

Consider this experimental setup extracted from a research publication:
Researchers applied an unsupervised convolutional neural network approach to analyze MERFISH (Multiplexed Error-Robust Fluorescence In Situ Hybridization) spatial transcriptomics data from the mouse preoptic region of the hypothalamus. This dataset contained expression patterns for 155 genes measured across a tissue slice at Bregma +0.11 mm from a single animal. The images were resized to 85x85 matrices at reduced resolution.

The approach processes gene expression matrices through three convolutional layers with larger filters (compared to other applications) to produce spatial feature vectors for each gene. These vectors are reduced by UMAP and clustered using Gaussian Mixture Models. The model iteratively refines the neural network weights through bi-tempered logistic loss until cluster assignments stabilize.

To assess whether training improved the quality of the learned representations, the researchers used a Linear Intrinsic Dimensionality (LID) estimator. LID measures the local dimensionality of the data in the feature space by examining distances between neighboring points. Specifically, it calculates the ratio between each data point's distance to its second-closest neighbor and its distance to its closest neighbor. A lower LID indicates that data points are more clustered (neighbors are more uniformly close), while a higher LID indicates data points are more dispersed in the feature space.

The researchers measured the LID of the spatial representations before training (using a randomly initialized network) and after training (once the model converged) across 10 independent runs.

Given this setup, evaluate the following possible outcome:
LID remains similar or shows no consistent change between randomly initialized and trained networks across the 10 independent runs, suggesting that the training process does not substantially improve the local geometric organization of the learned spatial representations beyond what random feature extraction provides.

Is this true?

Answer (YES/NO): NO